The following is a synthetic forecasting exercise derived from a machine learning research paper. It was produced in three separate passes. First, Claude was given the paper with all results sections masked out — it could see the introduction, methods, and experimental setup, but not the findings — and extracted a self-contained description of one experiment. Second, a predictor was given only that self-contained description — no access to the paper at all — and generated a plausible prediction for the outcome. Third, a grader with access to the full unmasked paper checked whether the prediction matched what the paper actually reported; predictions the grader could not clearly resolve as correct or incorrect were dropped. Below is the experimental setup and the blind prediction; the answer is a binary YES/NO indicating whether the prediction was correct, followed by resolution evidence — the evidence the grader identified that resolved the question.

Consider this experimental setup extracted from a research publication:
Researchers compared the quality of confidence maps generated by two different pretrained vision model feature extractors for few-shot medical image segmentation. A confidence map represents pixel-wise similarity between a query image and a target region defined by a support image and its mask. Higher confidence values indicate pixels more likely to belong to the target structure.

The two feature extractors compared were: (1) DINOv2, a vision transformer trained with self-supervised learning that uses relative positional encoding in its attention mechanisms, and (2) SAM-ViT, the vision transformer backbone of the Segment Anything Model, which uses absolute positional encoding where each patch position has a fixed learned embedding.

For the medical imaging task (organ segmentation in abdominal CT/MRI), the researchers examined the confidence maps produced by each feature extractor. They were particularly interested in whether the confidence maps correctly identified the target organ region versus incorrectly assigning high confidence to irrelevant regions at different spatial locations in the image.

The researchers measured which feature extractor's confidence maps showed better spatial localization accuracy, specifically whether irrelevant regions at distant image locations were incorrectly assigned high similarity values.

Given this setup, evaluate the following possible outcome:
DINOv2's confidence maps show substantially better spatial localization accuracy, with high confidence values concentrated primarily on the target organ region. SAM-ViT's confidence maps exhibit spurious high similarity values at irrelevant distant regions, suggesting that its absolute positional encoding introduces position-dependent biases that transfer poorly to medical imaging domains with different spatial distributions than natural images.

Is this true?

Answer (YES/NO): NO